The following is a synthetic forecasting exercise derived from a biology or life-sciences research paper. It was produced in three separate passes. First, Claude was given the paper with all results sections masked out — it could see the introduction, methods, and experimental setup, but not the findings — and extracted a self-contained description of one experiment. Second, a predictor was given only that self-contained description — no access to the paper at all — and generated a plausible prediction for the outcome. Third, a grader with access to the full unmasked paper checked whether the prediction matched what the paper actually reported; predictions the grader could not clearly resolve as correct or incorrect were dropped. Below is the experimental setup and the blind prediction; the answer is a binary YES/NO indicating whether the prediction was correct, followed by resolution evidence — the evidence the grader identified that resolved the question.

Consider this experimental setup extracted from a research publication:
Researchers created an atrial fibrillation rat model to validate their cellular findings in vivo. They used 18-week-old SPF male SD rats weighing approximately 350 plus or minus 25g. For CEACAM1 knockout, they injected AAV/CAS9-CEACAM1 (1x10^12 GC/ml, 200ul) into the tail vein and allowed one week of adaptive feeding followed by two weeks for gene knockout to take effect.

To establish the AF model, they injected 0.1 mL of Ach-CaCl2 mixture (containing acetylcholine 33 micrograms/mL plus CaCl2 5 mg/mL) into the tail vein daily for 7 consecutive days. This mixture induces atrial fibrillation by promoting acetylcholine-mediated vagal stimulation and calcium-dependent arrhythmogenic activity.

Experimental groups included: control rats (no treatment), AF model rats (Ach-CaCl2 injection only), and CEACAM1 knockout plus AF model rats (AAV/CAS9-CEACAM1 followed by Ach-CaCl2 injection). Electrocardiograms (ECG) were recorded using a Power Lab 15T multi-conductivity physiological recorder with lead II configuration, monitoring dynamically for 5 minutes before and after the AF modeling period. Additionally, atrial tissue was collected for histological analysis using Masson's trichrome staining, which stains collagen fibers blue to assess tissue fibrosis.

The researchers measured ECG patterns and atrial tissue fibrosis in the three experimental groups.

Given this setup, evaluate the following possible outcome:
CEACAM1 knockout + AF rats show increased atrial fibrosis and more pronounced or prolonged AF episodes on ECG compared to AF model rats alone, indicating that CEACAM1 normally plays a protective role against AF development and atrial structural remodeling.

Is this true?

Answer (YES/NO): NO